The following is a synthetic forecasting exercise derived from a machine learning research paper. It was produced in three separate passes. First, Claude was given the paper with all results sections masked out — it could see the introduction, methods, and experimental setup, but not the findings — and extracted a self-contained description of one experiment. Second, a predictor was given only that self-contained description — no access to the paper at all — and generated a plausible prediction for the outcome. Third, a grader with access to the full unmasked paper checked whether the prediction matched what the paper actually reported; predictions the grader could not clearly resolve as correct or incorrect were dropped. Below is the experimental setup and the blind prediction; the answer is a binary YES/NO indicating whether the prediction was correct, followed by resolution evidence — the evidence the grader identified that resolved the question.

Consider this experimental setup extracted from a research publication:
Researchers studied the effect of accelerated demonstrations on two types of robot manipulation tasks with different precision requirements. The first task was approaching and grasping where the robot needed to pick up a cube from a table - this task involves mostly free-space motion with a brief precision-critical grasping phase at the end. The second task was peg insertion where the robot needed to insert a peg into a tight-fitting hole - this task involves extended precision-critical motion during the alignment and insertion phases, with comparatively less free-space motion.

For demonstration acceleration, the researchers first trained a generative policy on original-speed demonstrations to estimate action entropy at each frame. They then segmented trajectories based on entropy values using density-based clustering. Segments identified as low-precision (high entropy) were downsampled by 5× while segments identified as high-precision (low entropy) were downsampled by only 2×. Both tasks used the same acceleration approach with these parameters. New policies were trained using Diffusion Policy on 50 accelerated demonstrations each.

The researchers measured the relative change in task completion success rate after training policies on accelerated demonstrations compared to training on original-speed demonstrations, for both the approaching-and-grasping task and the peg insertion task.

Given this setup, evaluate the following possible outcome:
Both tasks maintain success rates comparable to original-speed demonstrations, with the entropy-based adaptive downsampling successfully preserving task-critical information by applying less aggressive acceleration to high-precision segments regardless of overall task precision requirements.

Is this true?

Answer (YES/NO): YES